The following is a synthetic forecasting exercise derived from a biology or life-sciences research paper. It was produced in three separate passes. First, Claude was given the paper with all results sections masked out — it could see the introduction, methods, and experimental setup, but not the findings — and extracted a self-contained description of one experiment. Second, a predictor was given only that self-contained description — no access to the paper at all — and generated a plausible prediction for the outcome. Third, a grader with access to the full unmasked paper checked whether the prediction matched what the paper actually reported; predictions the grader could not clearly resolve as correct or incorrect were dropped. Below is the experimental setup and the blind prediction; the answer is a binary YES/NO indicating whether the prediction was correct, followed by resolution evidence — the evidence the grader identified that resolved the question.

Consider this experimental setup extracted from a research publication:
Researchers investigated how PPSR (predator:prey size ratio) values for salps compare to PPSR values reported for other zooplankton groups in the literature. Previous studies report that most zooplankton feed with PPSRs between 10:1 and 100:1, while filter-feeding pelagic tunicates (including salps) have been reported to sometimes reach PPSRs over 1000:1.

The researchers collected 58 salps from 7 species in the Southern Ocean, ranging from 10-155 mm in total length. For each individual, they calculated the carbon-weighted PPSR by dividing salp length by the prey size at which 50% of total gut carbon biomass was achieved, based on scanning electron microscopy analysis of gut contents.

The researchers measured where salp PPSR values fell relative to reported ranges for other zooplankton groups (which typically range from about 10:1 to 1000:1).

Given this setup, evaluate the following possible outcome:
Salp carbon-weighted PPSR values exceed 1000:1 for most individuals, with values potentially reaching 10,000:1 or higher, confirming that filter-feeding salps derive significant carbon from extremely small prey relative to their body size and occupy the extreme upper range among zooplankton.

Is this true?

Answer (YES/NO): YES